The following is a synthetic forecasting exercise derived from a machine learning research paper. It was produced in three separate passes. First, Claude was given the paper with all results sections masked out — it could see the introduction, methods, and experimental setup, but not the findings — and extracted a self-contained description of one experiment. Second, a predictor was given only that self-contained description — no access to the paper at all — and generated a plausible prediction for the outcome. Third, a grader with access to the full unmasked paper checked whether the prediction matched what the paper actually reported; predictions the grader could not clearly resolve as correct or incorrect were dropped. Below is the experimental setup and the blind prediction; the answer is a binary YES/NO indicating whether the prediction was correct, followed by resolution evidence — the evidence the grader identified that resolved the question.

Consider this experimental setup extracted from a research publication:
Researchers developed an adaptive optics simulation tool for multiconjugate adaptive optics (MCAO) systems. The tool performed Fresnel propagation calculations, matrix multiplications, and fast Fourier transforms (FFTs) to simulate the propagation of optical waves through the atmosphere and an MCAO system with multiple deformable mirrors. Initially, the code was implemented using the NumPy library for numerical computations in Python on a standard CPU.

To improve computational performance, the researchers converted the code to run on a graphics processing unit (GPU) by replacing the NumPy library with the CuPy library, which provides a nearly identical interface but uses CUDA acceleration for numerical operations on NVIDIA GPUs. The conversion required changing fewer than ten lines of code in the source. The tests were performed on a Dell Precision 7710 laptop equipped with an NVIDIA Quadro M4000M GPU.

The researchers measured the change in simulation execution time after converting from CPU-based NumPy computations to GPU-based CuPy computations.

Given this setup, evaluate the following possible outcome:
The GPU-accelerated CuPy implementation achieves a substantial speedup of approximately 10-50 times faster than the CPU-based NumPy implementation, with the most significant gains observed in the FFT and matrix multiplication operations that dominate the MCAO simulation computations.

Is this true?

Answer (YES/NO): NO